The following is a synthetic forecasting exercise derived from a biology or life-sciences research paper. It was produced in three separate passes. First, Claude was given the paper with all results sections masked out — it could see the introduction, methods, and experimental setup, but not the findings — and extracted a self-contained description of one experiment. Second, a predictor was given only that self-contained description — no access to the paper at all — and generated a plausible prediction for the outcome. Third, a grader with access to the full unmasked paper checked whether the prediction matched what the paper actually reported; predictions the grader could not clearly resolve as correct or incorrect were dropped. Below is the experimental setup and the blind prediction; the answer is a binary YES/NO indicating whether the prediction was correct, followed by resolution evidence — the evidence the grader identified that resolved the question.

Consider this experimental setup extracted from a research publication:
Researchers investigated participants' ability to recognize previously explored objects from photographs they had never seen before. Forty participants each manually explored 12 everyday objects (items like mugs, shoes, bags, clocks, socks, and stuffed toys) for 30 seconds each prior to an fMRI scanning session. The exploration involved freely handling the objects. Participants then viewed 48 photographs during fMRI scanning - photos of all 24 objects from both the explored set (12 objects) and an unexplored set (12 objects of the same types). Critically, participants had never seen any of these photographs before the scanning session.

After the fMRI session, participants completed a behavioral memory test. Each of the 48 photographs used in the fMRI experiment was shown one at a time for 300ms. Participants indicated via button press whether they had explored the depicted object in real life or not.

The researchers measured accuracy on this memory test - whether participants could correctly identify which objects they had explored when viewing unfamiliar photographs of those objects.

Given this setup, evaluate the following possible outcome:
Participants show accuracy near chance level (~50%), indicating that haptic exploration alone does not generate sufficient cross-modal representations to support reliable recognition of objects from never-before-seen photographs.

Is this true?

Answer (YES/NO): NO